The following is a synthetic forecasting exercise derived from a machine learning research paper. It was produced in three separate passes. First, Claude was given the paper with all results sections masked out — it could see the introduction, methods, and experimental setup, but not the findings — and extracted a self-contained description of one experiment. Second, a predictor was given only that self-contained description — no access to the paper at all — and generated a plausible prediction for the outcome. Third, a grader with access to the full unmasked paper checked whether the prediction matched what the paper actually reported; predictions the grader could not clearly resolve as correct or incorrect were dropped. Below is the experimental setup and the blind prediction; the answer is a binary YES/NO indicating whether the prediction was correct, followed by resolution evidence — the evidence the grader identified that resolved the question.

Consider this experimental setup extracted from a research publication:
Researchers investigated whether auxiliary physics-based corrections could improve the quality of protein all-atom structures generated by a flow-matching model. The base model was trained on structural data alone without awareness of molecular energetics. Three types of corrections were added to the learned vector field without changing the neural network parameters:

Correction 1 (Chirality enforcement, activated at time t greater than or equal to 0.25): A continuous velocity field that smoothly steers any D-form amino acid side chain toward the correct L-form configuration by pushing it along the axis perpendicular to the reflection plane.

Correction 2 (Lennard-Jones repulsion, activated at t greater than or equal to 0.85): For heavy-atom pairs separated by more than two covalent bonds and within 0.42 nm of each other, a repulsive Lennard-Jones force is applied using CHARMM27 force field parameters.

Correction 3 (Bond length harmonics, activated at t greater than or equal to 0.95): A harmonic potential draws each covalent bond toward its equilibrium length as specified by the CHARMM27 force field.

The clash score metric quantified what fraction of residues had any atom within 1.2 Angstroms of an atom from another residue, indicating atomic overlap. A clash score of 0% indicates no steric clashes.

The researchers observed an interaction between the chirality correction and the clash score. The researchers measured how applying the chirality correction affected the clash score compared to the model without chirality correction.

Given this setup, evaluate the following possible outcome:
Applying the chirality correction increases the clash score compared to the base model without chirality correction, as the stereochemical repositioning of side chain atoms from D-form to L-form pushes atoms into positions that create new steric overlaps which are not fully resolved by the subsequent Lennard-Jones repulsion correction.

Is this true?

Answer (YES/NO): YES